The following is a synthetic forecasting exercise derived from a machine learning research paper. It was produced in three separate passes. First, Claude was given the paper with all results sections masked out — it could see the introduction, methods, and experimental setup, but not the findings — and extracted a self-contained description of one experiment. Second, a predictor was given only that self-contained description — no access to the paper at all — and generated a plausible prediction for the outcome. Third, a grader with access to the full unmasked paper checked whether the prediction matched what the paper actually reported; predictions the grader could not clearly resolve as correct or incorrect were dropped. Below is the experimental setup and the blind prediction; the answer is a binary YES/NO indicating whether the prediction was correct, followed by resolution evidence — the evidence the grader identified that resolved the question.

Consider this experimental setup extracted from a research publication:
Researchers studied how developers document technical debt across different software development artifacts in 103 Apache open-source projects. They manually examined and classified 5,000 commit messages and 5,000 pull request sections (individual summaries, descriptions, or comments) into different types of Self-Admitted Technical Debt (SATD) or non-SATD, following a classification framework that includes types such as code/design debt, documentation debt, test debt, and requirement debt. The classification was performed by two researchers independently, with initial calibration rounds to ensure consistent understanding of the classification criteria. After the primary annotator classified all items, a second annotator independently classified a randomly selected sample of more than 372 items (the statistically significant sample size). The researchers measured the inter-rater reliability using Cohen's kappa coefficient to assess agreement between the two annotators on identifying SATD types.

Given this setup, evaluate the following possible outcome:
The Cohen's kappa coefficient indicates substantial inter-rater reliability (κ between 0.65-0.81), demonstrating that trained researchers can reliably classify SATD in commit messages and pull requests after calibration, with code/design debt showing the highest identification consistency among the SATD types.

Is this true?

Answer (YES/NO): NO